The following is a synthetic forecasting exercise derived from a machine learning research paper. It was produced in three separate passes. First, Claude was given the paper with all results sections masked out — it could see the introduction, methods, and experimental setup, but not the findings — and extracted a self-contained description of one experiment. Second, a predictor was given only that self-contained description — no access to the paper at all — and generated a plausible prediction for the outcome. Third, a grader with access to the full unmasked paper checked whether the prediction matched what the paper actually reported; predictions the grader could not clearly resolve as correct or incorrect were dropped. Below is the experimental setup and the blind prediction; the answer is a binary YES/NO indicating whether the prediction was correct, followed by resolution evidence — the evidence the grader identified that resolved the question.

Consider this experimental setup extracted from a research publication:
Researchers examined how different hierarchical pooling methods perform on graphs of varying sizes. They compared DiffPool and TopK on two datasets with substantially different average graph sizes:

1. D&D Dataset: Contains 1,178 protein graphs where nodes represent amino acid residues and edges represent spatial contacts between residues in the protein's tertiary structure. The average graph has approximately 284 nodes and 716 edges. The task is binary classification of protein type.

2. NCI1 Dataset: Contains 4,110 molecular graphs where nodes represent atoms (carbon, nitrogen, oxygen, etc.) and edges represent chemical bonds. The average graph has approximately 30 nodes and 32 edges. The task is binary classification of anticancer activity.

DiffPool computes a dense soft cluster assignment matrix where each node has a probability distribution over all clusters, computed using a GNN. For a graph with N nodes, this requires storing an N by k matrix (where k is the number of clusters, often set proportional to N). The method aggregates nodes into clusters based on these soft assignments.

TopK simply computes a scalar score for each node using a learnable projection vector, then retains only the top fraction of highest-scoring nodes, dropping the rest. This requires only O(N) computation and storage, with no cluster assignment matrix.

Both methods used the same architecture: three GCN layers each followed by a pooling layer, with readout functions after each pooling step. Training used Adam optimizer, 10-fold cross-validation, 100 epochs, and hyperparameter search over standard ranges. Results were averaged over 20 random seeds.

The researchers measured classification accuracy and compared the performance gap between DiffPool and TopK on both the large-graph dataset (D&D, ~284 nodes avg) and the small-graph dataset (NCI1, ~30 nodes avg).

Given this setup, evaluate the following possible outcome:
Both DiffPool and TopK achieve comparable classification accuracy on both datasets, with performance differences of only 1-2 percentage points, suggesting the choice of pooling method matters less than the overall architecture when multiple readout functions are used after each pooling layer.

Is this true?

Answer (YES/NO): NO